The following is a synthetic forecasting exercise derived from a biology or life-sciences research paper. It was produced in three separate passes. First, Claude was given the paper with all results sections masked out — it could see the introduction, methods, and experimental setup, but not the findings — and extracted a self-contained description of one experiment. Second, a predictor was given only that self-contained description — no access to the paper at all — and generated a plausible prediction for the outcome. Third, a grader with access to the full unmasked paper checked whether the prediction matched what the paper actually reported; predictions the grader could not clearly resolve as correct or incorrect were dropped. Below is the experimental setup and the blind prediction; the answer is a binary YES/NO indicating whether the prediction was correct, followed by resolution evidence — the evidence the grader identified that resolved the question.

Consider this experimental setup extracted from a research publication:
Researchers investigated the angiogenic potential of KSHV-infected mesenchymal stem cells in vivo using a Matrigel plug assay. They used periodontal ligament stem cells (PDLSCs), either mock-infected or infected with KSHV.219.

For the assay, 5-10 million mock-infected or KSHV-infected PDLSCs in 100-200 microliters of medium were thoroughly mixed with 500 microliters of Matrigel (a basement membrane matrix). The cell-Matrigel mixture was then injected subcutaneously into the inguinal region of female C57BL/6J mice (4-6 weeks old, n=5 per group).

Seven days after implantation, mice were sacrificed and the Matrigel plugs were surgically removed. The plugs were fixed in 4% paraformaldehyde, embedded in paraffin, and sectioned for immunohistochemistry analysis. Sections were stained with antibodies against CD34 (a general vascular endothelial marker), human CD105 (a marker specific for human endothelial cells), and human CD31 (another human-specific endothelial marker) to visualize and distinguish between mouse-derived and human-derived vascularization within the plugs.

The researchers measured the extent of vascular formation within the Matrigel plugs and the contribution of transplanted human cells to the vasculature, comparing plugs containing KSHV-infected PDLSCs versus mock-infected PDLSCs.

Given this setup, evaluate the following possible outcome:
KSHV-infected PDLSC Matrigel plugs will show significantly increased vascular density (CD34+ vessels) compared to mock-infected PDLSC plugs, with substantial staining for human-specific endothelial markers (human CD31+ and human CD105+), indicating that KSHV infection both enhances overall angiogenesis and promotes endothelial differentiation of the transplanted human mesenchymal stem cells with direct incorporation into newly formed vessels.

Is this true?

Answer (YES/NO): YES